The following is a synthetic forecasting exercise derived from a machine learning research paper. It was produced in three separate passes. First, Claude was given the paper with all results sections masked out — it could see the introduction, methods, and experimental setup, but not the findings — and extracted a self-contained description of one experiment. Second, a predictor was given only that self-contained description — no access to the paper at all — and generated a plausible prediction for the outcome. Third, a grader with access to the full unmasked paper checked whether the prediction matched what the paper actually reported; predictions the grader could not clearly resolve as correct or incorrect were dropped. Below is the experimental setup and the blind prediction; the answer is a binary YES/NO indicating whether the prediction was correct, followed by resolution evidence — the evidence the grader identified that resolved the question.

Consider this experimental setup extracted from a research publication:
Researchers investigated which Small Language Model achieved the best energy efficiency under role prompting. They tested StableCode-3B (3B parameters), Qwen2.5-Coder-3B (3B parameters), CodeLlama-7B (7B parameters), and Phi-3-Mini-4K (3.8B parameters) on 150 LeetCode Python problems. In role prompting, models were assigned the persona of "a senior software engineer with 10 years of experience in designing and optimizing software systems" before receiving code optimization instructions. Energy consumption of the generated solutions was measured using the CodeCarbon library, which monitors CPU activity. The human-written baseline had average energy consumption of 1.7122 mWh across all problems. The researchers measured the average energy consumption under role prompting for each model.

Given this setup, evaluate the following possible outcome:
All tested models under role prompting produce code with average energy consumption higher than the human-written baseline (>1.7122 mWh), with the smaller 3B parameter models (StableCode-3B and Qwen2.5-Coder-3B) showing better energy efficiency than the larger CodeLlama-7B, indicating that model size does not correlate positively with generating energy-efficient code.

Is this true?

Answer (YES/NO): NO